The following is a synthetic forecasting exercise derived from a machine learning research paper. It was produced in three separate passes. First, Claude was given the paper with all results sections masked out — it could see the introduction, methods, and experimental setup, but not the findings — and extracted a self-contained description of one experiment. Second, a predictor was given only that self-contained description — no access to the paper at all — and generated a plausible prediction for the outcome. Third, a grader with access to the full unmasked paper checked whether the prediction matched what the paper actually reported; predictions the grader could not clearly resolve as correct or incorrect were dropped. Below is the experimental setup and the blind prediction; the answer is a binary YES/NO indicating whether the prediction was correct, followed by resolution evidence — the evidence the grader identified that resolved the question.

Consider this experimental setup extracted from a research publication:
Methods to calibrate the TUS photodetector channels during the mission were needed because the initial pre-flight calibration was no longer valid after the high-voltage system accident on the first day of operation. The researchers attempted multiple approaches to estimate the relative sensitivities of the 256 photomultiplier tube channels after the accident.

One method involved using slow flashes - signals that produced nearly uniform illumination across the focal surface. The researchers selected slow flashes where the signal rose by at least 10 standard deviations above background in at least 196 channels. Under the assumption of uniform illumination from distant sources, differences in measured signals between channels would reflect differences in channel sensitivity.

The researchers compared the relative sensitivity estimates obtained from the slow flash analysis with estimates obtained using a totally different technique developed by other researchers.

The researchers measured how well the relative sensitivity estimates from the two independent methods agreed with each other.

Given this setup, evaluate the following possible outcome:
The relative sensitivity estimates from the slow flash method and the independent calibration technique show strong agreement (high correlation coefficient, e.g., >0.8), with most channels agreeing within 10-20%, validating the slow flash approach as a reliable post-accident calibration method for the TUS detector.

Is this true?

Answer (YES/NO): NO